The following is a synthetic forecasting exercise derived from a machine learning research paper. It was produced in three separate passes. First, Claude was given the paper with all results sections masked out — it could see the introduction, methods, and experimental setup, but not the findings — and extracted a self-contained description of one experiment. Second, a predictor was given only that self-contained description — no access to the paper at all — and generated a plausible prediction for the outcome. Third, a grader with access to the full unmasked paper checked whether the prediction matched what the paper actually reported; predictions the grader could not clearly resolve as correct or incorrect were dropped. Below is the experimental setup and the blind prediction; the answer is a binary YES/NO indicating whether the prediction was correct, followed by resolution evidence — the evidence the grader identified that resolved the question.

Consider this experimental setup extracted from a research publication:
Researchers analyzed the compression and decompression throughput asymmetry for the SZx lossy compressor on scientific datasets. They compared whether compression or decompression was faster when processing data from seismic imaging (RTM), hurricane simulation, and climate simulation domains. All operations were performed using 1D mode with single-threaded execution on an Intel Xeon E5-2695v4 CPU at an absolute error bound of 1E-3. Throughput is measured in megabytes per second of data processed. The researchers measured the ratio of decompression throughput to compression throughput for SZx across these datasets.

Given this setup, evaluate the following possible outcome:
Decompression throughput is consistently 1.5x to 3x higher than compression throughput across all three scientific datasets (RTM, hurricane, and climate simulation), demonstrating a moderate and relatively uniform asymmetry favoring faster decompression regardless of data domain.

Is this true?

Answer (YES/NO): YES